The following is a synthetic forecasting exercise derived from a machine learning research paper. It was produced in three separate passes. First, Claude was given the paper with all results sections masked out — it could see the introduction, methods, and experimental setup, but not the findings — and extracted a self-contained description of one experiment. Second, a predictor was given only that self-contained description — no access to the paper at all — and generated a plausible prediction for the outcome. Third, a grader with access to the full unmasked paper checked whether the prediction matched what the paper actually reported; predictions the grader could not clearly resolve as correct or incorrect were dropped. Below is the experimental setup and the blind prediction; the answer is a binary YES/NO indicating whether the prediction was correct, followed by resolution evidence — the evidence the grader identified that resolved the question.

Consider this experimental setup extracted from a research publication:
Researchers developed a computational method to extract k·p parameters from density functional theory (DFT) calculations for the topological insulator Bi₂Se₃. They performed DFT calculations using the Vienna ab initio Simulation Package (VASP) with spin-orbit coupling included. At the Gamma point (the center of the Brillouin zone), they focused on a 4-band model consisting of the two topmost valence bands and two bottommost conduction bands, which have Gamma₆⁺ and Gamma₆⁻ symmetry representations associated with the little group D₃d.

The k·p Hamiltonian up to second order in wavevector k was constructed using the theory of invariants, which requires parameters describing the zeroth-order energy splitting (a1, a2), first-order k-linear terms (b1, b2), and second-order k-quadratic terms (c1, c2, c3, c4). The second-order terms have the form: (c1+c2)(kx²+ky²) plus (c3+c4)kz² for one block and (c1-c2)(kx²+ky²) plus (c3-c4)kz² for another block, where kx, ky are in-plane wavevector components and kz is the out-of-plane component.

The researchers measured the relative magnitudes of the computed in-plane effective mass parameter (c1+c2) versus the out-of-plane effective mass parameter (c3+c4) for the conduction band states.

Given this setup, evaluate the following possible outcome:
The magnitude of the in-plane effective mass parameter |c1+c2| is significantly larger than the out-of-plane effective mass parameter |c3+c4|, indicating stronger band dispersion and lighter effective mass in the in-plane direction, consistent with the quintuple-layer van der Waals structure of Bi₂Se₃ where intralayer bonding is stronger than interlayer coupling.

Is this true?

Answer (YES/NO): YES